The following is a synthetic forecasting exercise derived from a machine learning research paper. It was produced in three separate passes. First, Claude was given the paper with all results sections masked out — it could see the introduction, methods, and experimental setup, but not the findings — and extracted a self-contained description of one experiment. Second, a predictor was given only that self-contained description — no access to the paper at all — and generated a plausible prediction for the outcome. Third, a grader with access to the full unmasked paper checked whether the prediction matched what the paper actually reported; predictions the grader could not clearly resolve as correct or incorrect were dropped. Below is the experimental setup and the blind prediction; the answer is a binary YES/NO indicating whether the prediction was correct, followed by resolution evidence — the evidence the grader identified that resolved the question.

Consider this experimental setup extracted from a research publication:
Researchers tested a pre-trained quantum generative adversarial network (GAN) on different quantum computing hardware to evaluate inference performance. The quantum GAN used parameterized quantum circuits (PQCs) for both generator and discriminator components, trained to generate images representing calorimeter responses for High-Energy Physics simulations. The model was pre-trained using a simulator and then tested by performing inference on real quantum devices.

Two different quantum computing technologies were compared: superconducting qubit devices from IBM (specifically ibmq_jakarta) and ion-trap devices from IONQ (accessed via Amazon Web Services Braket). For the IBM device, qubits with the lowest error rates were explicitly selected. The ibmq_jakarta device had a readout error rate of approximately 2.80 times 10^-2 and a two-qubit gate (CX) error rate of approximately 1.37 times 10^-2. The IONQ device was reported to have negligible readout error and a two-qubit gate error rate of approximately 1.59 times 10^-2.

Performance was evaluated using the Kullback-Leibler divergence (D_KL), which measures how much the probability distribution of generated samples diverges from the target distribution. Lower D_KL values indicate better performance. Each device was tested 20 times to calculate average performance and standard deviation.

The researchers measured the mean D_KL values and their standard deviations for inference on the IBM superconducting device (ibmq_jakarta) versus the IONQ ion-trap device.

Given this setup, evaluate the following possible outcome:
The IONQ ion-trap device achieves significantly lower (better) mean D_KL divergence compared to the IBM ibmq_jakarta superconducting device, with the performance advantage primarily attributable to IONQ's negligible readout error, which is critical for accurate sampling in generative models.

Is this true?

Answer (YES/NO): NO